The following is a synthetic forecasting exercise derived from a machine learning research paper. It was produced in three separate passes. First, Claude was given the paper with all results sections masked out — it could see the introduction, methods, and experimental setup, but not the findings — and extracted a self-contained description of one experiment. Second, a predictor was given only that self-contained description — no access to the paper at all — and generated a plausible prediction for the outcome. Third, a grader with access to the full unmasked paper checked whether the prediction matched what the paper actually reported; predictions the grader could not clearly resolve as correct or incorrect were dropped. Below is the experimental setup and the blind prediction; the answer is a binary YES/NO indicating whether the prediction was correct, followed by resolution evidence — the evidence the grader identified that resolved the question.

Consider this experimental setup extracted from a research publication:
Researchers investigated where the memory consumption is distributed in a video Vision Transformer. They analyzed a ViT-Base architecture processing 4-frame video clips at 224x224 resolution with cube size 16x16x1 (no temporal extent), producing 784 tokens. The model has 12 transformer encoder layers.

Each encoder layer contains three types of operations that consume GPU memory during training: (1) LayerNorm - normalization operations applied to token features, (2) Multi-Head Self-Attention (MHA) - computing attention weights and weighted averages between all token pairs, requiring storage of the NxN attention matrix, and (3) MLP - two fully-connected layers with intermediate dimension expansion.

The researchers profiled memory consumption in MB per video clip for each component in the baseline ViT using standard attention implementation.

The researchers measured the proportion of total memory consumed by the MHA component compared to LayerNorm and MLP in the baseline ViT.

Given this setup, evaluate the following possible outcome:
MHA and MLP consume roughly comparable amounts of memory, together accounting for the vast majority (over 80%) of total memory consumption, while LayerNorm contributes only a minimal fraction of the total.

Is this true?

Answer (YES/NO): NO